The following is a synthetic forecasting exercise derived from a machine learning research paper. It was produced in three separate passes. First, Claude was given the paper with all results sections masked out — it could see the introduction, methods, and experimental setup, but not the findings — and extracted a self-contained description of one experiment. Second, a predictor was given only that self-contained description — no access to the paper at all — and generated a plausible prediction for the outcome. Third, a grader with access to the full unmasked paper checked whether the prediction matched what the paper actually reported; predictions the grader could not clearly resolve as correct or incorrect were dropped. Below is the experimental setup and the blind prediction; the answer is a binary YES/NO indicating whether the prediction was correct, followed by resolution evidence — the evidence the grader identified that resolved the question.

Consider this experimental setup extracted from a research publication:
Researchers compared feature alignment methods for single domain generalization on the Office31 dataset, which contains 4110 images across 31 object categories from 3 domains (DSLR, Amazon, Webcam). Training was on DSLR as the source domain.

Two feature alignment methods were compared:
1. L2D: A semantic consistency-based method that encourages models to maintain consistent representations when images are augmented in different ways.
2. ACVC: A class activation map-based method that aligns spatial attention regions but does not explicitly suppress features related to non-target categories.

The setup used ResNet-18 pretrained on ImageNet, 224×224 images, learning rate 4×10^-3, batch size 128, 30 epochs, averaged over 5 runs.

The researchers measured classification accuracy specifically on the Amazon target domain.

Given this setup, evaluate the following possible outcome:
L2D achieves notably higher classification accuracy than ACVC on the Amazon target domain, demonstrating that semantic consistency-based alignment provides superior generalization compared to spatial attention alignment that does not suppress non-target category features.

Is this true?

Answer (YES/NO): NO